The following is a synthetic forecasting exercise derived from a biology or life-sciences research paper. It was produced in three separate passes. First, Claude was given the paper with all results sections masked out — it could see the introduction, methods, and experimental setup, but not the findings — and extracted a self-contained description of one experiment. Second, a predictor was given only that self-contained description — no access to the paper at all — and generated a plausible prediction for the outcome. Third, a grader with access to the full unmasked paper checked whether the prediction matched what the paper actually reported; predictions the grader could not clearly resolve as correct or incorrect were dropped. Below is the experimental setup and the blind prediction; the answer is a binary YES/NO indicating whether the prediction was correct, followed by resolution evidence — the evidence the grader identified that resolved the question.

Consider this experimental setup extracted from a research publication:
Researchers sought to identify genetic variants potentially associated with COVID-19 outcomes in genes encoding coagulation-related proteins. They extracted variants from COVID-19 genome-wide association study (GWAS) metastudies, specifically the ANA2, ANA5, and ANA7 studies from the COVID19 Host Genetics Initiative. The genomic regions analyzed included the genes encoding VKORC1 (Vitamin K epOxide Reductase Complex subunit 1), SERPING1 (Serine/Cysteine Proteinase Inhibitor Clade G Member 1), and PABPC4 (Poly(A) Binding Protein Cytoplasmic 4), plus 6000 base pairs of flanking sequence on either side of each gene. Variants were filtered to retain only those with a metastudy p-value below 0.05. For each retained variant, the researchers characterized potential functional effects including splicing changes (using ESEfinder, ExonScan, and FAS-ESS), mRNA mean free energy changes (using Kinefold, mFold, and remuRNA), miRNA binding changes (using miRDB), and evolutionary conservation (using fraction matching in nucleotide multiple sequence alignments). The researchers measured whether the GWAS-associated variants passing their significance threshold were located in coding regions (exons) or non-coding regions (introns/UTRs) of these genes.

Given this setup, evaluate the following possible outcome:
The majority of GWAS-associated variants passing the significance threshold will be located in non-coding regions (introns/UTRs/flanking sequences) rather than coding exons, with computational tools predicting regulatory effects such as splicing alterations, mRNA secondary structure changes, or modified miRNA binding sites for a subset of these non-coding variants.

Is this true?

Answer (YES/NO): YES